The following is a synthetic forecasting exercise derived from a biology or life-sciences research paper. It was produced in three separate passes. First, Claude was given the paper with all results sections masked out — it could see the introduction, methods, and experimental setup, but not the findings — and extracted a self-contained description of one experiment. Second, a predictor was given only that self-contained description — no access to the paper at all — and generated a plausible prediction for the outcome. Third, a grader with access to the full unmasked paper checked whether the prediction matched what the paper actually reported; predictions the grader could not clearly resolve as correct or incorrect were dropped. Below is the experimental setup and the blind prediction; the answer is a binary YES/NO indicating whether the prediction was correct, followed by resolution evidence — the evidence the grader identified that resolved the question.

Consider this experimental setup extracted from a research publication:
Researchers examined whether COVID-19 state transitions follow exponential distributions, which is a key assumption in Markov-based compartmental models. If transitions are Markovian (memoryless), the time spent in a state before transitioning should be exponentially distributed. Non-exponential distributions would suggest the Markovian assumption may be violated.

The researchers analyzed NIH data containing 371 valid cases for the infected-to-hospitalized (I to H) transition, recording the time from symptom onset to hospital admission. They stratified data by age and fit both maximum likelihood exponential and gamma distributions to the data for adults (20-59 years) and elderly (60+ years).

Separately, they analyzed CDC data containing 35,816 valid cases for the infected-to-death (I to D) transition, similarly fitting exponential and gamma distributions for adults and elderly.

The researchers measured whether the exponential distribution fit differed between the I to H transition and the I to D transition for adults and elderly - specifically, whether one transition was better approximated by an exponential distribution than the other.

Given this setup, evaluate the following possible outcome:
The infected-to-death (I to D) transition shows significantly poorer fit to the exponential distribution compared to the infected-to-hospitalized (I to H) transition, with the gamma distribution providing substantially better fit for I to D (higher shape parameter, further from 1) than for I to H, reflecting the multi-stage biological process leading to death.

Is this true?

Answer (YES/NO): YES